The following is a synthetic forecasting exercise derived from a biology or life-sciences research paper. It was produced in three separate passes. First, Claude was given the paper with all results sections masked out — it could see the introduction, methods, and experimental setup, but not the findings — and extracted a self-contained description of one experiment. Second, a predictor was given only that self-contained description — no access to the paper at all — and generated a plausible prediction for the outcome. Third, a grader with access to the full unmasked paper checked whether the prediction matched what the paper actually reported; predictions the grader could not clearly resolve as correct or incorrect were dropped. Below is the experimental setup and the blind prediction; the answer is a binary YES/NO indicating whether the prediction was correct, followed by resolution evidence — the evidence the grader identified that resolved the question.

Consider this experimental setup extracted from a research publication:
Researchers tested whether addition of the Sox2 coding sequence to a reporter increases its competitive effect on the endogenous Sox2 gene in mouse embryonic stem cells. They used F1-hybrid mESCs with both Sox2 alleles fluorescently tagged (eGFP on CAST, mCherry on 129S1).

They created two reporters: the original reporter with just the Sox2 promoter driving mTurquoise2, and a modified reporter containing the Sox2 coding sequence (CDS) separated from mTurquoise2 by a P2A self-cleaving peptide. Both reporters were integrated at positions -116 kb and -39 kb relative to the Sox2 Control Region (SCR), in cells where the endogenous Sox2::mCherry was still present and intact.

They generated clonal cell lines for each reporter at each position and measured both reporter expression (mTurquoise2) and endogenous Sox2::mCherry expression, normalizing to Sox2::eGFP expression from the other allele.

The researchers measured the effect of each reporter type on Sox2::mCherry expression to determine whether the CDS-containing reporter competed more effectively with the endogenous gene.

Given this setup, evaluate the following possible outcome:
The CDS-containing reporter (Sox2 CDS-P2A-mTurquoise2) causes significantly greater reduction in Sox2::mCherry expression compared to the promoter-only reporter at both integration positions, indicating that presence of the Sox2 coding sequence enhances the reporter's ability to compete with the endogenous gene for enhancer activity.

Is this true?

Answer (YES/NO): YES